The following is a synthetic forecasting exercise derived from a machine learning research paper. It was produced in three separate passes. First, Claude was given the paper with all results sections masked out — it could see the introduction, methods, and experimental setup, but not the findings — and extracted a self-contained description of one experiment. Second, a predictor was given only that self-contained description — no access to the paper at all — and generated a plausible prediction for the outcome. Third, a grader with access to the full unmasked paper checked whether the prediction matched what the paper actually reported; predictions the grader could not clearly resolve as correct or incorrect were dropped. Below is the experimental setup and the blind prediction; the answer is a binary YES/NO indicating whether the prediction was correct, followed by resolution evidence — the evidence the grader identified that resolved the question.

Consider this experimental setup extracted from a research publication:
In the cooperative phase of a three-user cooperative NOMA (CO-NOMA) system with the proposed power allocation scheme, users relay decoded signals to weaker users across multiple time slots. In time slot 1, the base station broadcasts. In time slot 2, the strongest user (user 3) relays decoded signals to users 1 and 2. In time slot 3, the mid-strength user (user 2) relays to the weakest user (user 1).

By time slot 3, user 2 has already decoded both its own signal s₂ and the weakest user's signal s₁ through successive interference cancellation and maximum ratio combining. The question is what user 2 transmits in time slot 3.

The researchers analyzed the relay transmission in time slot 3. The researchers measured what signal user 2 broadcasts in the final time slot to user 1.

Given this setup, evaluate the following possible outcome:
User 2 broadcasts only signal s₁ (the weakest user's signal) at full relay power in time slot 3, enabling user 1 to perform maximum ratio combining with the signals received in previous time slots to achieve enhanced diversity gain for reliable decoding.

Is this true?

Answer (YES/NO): YES